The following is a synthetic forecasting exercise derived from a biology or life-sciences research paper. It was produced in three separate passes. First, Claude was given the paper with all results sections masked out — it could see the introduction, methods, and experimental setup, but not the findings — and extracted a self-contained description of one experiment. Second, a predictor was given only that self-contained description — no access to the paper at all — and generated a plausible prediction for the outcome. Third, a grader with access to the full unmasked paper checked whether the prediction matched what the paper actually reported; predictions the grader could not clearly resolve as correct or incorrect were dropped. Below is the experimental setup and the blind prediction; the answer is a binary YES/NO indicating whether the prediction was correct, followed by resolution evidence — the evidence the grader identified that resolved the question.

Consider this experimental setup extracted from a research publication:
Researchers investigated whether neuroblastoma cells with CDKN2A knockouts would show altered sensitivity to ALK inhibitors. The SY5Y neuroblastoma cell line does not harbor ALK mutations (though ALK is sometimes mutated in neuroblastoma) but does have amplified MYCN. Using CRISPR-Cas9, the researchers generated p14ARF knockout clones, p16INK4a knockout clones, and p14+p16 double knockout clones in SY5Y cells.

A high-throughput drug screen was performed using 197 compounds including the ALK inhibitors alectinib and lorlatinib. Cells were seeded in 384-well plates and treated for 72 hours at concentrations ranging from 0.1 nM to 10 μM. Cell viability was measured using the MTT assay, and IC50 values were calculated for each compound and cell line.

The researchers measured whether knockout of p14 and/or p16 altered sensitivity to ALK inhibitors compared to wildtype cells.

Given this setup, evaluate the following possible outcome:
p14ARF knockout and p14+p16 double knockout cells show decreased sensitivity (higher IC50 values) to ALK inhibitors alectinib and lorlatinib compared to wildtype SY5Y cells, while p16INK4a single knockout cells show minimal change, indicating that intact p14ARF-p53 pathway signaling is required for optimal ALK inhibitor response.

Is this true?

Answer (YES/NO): NO